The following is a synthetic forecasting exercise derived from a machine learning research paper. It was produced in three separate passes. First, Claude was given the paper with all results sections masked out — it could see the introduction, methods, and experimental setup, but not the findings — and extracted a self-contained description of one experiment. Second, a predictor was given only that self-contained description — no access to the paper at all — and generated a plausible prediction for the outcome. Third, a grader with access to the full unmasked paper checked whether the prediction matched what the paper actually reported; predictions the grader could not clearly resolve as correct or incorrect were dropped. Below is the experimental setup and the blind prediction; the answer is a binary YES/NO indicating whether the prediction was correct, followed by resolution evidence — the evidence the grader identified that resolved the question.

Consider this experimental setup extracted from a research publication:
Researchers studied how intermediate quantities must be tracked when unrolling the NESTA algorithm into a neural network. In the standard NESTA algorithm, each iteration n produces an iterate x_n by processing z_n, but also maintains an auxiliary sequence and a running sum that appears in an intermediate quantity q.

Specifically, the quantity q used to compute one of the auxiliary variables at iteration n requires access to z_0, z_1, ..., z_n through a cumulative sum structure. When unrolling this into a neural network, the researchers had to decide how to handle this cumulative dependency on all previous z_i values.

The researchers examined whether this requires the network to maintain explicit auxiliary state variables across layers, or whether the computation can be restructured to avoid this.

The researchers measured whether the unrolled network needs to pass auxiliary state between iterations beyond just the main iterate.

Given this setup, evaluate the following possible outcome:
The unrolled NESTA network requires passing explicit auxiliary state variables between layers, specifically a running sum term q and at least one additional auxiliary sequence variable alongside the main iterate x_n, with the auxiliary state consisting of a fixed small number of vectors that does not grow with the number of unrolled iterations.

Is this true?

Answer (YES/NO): NO